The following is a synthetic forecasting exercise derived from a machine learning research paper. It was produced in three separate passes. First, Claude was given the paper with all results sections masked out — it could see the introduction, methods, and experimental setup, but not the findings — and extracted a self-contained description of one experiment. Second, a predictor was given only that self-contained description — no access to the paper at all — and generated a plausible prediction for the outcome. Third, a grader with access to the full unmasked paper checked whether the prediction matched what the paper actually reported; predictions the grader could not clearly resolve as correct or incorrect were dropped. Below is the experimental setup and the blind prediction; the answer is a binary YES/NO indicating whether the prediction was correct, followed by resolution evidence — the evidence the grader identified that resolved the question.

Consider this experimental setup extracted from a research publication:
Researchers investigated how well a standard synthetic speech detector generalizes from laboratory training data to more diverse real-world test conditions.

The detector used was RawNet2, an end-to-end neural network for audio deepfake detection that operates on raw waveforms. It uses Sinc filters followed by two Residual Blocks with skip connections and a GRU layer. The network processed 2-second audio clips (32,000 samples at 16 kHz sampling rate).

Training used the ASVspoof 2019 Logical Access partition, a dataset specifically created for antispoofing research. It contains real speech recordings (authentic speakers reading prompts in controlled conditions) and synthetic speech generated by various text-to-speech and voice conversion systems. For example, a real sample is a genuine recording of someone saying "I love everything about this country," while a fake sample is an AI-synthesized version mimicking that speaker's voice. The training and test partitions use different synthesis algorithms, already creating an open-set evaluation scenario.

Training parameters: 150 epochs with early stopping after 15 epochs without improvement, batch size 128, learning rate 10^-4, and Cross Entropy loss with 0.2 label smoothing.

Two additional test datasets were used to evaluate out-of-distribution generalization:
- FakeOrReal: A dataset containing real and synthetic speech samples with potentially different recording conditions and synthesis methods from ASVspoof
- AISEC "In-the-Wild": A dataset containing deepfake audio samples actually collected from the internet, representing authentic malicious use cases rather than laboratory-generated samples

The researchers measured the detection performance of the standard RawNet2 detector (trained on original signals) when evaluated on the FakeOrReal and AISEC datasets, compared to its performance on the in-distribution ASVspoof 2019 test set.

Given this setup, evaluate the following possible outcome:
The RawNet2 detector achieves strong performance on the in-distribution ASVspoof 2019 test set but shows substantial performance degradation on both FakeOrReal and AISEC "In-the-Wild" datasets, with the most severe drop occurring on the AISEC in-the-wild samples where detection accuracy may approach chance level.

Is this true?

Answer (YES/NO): NO